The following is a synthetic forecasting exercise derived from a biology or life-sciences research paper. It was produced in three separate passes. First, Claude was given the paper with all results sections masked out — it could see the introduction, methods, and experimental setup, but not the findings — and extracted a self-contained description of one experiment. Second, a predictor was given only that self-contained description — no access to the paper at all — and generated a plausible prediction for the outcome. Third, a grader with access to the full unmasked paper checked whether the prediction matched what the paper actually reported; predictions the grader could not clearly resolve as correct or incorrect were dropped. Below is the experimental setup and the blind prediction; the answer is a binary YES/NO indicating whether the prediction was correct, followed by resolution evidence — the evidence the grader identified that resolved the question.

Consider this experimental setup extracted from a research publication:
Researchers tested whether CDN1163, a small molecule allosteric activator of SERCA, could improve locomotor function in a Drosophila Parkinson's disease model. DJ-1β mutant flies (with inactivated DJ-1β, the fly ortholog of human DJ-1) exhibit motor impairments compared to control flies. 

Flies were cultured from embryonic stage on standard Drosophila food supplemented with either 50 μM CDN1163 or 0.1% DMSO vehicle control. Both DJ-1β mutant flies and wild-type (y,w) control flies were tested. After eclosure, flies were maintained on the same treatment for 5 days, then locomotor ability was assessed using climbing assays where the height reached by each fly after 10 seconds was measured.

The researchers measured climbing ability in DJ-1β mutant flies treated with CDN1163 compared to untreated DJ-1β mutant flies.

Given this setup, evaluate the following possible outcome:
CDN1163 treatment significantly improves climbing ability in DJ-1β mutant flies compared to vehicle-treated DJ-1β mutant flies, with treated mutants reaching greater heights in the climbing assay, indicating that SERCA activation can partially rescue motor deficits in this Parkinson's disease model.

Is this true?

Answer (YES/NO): YES